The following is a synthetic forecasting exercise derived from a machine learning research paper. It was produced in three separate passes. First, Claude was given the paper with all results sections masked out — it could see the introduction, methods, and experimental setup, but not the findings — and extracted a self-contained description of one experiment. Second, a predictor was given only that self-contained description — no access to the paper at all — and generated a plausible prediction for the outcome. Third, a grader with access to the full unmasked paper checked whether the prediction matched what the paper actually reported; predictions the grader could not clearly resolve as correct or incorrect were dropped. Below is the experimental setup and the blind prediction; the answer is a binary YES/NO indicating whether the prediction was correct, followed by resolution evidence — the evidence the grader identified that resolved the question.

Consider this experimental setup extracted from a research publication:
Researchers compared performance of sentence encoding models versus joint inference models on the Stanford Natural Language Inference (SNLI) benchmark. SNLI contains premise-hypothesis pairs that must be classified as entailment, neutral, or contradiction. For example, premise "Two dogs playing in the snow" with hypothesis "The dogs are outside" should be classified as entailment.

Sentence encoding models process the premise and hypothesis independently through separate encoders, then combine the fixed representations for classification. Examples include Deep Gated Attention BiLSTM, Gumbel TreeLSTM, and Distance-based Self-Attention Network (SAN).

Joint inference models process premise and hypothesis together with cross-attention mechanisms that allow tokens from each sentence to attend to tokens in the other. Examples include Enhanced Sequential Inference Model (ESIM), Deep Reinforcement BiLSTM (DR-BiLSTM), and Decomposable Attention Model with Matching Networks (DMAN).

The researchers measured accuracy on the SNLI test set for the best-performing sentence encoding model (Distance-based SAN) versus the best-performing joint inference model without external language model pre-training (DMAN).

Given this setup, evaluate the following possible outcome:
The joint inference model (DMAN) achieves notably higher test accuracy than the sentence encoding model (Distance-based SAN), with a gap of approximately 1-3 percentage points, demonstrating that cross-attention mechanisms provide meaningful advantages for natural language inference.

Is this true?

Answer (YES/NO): YES